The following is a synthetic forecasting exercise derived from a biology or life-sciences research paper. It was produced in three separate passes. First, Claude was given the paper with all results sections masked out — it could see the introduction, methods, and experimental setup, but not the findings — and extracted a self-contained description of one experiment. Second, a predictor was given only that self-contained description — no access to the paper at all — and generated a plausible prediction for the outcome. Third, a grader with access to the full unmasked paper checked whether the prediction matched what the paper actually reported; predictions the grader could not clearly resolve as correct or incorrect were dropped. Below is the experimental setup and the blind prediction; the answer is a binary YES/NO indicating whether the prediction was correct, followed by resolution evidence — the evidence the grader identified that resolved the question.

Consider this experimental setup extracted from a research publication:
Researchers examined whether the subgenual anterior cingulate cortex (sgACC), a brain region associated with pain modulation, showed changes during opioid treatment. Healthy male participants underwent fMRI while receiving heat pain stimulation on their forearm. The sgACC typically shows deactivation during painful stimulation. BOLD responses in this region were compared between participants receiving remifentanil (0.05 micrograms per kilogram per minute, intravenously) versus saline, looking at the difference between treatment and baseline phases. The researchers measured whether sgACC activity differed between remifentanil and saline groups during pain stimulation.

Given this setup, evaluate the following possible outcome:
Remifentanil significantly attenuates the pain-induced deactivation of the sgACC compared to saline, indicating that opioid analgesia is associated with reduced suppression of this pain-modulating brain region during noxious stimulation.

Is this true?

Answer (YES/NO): YES